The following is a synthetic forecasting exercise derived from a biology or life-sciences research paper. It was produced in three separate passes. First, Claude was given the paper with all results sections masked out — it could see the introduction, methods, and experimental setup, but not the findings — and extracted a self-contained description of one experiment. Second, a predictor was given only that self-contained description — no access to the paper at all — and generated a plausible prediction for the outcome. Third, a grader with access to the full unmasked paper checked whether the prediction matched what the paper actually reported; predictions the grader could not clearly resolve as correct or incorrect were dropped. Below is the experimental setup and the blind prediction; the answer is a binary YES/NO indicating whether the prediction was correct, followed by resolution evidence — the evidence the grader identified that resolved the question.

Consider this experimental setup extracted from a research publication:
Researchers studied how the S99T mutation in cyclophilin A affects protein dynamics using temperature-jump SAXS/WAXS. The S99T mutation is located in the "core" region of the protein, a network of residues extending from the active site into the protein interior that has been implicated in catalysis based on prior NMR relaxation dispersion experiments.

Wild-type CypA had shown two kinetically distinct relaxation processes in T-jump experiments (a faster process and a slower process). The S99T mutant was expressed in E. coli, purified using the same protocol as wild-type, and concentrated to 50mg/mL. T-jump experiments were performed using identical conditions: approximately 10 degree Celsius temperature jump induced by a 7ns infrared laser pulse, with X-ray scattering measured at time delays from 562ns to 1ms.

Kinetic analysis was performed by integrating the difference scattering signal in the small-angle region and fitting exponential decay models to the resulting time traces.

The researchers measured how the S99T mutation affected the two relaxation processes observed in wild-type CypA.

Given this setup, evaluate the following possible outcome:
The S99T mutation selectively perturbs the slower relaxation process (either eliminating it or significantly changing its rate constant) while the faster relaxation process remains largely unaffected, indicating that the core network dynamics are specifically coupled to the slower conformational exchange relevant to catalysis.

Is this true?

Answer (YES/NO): YES